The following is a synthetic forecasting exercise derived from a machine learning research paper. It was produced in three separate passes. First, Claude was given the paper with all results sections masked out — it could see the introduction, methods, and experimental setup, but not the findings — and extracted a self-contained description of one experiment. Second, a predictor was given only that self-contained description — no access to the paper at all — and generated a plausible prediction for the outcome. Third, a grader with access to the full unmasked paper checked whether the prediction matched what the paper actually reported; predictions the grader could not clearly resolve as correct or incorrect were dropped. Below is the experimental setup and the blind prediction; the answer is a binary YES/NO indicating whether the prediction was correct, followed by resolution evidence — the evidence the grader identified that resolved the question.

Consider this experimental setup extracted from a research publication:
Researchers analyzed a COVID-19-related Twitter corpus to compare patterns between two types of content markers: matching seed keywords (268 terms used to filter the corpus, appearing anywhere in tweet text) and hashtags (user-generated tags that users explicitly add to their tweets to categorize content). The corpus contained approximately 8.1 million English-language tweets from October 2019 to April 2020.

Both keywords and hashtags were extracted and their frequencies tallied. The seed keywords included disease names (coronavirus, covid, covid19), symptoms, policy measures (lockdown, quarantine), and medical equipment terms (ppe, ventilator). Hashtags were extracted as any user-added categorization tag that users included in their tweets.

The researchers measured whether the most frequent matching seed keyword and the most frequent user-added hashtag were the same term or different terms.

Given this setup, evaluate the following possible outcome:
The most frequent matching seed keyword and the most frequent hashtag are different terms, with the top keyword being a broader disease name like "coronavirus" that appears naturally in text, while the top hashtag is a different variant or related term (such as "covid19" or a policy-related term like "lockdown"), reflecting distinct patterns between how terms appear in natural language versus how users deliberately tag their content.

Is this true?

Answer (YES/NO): NO